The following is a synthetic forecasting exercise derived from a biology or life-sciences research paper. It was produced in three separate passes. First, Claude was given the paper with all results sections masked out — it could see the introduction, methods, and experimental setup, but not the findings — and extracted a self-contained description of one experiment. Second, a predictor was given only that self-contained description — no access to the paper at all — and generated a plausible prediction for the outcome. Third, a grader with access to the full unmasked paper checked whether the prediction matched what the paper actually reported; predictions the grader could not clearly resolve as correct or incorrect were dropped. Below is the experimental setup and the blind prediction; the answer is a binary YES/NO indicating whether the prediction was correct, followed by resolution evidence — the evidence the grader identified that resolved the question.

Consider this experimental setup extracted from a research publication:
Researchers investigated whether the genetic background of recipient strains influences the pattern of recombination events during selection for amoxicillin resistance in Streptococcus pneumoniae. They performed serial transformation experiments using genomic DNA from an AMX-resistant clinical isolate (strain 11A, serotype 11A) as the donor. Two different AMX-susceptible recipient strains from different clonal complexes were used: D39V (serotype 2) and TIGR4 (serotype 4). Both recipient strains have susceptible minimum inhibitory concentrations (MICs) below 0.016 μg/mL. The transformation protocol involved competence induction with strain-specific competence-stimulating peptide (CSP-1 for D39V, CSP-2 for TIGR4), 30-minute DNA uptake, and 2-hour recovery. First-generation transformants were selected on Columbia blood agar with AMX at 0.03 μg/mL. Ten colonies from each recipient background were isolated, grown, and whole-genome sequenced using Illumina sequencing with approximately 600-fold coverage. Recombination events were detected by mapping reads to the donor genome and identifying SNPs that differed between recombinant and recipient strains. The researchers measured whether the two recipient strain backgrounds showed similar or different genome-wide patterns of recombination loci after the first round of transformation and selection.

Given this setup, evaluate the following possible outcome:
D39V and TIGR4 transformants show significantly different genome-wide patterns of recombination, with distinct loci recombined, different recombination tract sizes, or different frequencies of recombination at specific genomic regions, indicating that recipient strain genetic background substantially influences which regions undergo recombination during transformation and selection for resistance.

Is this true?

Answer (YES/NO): YES